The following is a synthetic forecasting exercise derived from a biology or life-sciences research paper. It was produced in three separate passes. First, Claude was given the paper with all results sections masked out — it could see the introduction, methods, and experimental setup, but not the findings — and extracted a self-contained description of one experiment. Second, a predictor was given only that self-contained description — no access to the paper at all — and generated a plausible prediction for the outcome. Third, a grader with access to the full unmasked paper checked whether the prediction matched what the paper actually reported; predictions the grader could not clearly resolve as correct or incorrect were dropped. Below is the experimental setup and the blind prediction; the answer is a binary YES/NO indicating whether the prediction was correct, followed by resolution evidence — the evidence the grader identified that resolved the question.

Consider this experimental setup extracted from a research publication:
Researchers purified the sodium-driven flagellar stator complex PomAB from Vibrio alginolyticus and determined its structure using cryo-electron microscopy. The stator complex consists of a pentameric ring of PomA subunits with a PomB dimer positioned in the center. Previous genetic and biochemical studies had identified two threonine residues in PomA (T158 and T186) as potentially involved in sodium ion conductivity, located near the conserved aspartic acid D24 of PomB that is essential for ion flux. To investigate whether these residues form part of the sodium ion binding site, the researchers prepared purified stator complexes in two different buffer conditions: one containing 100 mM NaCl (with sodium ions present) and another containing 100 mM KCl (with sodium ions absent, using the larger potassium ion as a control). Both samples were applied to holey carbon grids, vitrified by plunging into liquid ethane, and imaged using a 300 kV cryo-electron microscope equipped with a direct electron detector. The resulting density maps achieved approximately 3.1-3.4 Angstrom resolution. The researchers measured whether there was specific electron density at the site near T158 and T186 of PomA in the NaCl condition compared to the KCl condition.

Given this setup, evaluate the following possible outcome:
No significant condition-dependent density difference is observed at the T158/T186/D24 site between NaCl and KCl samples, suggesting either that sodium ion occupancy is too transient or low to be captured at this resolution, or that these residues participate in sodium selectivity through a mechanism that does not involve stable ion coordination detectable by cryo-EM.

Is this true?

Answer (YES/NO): NO